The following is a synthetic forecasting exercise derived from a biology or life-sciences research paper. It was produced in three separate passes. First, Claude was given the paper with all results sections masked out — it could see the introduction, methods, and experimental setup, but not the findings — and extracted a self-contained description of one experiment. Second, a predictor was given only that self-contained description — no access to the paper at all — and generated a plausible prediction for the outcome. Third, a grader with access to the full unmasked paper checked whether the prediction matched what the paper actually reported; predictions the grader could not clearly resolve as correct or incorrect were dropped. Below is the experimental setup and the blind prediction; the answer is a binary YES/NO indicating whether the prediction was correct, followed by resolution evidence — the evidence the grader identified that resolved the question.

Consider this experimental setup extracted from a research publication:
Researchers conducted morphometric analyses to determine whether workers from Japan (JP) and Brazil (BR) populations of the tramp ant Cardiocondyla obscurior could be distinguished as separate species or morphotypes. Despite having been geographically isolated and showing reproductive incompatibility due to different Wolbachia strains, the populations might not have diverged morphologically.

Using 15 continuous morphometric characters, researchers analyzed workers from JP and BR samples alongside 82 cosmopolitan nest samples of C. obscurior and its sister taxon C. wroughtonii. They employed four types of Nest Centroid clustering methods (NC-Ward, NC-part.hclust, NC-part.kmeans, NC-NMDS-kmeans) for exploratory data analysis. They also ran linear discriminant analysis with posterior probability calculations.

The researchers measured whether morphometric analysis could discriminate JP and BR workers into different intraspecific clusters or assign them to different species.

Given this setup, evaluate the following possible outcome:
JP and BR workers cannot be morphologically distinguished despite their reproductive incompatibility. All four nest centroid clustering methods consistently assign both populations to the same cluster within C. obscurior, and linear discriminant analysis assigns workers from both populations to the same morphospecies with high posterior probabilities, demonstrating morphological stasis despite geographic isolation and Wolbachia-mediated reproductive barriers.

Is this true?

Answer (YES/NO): YES